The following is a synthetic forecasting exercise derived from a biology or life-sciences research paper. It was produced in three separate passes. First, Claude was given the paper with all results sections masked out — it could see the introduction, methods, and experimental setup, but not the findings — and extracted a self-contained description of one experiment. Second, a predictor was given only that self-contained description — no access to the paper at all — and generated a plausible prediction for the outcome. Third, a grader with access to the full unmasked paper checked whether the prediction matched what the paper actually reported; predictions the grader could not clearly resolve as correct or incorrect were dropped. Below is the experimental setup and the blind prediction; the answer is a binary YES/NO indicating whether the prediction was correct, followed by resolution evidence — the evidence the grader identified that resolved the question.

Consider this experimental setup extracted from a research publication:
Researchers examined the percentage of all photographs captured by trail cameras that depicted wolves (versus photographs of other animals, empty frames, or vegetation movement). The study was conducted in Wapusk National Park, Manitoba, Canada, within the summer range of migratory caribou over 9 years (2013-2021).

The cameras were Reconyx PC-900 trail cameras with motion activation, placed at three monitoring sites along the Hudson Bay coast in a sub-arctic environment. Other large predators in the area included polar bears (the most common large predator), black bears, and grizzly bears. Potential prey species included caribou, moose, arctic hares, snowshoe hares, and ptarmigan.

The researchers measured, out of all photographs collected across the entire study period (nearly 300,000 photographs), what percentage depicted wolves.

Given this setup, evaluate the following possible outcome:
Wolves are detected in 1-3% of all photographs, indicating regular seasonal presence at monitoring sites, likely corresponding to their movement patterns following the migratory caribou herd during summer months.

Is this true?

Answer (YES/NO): YES